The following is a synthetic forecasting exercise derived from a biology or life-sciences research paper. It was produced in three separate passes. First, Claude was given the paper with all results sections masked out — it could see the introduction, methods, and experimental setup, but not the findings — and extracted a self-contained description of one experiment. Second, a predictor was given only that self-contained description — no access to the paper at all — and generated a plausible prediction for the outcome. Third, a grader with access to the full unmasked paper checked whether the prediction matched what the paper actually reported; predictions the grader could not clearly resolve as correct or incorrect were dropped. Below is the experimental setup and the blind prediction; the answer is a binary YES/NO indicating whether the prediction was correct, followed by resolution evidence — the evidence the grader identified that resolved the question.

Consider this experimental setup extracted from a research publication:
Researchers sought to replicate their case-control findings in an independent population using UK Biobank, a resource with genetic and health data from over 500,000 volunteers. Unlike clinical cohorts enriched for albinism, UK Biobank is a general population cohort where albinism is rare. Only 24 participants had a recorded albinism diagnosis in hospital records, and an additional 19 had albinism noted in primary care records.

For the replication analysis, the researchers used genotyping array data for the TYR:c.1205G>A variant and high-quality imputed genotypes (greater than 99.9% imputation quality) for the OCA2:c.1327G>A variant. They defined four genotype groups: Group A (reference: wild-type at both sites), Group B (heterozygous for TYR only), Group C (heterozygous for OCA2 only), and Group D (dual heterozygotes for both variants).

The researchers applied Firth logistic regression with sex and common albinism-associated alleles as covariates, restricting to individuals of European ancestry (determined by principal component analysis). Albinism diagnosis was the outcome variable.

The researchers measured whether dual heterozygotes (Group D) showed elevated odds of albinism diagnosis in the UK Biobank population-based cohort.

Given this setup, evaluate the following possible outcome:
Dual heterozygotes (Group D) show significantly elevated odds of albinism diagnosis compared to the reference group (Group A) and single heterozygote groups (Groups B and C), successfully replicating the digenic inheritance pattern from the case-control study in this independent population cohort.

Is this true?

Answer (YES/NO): YES